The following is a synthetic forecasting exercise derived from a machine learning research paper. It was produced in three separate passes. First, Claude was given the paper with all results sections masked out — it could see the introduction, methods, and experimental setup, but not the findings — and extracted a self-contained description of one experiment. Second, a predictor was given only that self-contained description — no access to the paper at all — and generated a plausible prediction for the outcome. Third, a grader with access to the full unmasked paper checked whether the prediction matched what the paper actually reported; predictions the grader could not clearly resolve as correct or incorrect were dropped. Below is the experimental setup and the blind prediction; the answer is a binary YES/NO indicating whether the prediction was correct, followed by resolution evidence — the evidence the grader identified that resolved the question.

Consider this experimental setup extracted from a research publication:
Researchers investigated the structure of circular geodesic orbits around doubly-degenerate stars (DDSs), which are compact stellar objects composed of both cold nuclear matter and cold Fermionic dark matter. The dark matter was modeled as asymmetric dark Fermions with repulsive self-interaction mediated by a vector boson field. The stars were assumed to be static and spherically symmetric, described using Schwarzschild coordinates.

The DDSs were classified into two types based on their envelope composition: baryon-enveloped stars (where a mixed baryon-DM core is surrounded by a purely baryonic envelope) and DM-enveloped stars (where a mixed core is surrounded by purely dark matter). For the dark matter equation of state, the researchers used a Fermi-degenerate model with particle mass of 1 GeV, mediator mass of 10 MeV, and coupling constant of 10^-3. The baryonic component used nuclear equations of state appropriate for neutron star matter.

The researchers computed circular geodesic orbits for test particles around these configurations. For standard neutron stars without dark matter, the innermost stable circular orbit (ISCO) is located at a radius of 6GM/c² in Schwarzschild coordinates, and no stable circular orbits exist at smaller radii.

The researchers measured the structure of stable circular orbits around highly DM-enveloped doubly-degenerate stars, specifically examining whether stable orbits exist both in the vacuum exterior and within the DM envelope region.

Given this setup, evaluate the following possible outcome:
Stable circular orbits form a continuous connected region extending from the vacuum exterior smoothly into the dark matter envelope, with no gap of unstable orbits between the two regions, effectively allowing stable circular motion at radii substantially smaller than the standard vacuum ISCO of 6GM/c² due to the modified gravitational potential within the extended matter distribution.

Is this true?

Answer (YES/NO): NO